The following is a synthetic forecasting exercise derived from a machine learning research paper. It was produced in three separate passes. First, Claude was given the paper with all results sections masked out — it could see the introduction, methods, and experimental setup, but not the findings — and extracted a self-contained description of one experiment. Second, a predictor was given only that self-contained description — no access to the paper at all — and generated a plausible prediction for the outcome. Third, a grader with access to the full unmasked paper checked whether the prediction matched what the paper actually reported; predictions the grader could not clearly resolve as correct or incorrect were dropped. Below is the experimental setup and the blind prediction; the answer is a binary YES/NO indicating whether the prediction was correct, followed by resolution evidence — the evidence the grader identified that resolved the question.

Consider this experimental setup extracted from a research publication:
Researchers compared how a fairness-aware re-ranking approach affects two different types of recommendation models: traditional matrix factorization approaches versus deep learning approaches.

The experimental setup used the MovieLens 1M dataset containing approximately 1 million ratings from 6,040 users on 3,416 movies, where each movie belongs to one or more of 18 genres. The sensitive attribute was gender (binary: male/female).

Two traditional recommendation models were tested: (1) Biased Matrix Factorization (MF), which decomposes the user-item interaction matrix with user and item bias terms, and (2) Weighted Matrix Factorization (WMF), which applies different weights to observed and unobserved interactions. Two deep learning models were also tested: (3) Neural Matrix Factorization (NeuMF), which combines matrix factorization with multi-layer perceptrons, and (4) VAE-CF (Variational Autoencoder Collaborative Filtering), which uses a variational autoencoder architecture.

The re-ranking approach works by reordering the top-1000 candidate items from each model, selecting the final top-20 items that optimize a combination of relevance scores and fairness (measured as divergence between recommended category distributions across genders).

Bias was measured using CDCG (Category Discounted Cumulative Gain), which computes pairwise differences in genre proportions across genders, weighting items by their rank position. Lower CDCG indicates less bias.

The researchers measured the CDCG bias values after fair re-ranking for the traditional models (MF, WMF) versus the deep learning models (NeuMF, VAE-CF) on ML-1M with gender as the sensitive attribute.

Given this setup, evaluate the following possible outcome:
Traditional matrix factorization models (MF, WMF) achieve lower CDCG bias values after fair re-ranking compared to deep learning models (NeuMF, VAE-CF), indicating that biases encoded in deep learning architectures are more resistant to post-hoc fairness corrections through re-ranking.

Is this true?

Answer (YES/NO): NO